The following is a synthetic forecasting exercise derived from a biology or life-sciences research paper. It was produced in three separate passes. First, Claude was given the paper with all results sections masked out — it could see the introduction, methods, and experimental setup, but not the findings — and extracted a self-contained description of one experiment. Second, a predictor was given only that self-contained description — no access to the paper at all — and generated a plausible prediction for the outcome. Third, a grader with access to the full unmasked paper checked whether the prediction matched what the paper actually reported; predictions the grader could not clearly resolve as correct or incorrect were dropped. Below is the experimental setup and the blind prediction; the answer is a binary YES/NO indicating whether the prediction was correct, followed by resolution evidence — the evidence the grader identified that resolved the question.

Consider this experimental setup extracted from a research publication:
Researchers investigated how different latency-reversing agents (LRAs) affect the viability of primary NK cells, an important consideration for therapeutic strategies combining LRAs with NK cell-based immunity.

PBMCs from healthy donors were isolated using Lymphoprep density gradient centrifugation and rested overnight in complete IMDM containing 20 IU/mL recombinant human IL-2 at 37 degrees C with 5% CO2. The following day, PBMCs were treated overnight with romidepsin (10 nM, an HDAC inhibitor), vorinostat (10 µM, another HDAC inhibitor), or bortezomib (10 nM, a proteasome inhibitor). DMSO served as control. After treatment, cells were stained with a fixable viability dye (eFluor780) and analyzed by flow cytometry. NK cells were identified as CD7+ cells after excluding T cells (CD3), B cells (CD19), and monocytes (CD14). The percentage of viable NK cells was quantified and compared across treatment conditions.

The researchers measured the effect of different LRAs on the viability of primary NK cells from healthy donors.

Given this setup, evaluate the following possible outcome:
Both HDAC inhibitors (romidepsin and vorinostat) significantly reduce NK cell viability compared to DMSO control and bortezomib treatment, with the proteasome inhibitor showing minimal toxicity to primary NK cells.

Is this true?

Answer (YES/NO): NO